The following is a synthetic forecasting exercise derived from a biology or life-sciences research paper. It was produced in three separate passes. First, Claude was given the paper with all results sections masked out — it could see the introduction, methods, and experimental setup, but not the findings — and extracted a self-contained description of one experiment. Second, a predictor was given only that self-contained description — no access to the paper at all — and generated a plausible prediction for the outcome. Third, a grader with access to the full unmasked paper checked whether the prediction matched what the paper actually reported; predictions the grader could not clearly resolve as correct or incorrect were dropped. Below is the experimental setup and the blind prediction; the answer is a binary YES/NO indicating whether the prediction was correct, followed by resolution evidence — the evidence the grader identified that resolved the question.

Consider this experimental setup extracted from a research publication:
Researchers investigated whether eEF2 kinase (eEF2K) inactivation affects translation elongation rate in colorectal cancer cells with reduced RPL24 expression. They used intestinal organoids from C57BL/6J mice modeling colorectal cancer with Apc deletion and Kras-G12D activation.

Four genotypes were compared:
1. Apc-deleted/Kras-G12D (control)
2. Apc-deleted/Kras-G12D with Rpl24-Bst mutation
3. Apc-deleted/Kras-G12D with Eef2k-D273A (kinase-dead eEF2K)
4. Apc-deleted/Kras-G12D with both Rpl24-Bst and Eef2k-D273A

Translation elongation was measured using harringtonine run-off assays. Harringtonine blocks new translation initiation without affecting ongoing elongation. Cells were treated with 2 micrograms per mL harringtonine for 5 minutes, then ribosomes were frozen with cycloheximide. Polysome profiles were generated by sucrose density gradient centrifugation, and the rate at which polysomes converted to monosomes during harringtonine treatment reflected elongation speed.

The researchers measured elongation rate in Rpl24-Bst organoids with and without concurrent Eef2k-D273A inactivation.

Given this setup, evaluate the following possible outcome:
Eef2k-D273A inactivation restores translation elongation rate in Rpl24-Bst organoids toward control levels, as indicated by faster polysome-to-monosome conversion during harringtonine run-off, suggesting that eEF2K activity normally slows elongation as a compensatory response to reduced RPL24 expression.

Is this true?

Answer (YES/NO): YES